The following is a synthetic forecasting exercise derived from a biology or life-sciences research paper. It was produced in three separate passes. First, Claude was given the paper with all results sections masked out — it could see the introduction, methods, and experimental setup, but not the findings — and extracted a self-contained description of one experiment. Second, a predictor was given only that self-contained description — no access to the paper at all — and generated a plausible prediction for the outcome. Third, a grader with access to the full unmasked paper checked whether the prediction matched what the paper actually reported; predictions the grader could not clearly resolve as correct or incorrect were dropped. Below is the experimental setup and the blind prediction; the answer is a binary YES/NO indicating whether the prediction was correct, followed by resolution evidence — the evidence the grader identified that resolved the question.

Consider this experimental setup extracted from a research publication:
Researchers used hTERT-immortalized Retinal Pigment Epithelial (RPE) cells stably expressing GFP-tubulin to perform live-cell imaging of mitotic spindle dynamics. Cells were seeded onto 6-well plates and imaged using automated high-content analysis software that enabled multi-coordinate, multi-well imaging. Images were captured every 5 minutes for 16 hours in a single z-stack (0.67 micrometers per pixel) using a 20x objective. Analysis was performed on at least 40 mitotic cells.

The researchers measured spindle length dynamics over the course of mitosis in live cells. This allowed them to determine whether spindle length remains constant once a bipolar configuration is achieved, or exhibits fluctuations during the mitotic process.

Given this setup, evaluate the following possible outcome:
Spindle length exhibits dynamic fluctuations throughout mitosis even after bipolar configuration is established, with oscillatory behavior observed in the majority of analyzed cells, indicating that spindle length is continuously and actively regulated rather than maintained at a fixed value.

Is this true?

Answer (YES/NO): NO